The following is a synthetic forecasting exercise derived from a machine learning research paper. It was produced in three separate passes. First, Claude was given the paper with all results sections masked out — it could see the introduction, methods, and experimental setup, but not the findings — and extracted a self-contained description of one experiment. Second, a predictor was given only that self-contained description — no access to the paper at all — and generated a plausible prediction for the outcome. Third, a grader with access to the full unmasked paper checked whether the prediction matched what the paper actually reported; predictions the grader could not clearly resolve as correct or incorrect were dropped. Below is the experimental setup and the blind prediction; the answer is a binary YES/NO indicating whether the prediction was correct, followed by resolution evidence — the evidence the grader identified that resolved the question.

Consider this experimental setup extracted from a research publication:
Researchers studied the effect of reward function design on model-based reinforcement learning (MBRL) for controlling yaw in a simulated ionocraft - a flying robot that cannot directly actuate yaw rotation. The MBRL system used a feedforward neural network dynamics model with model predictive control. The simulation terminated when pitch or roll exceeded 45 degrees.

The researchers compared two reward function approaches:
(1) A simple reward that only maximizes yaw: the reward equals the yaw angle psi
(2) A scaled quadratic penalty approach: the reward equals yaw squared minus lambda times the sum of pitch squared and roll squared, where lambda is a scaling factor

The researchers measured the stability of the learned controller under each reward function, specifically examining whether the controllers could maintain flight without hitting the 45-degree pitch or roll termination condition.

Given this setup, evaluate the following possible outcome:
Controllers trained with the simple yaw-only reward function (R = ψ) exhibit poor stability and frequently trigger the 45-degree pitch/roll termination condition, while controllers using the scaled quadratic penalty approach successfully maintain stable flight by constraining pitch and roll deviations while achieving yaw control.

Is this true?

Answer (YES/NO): NO